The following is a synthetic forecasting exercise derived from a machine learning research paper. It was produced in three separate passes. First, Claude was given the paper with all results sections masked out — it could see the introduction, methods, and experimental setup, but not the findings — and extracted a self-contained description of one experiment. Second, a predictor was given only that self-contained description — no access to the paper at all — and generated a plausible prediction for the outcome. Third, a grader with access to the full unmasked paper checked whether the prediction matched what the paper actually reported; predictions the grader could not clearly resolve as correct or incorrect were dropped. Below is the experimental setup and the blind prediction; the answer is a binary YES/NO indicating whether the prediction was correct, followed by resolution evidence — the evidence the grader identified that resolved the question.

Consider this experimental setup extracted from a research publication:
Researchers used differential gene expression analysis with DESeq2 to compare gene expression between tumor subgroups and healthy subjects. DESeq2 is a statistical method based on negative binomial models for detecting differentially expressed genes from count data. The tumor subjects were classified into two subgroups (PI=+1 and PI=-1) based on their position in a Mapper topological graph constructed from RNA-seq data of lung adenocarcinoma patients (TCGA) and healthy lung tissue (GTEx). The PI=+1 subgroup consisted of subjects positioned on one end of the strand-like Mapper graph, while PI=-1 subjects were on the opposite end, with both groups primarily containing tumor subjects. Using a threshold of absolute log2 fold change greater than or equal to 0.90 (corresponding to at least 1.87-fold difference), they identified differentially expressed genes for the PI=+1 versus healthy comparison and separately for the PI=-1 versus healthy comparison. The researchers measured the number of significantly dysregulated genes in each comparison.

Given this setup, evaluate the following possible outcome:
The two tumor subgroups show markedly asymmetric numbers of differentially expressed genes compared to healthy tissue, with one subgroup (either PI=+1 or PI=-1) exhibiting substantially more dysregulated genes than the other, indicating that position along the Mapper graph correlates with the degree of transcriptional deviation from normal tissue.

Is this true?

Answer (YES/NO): NO